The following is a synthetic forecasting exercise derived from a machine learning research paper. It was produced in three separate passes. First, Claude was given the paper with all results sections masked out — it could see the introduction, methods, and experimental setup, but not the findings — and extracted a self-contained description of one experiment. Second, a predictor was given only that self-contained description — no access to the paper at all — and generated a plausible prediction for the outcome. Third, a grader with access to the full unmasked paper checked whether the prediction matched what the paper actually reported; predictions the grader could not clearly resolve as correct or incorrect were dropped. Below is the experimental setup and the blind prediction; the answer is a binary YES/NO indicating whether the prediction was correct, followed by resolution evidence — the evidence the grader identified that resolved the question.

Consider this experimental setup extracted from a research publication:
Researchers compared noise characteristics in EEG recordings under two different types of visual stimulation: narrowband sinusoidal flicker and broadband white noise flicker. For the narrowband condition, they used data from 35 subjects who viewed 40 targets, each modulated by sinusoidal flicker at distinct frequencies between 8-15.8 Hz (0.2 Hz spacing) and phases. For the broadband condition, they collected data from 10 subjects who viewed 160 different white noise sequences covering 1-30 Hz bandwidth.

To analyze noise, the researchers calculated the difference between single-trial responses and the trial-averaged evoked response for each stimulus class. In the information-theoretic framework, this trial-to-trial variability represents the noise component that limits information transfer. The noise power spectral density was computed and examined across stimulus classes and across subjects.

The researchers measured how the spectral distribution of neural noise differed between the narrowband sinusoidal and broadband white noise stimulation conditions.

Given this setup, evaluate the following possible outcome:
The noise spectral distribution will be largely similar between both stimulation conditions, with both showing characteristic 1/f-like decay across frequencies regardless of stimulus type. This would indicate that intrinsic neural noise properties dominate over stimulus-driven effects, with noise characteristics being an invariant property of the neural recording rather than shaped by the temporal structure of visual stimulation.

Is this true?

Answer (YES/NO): YES